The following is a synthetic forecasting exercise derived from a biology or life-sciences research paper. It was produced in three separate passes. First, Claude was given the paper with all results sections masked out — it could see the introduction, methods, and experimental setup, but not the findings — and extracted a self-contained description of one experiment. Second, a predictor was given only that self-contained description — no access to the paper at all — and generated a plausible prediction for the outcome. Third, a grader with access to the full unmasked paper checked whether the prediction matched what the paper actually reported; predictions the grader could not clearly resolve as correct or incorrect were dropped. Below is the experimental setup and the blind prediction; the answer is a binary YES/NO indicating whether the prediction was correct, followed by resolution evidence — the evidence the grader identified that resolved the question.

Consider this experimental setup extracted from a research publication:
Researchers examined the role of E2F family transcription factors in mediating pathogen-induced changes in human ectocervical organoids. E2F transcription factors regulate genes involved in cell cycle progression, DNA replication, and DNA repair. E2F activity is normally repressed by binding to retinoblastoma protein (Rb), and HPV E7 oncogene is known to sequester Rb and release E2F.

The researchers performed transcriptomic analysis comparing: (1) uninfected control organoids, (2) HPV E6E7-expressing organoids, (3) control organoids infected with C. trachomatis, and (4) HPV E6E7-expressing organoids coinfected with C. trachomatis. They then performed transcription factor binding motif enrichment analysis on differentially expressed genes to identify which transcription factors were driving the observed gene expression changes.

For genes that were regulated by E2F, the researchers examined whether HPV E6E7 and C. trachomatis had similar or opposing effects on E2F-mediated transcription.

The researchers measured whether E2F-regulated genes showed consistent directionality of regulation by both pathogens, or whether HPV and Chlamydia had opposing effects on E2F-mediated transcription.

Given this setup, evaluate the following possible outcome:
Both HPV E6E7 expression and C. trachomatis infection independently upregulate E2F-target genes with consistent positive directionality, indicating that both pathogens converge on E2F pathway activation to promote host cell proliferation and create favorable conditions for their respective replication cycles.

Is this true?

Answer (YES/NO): NO